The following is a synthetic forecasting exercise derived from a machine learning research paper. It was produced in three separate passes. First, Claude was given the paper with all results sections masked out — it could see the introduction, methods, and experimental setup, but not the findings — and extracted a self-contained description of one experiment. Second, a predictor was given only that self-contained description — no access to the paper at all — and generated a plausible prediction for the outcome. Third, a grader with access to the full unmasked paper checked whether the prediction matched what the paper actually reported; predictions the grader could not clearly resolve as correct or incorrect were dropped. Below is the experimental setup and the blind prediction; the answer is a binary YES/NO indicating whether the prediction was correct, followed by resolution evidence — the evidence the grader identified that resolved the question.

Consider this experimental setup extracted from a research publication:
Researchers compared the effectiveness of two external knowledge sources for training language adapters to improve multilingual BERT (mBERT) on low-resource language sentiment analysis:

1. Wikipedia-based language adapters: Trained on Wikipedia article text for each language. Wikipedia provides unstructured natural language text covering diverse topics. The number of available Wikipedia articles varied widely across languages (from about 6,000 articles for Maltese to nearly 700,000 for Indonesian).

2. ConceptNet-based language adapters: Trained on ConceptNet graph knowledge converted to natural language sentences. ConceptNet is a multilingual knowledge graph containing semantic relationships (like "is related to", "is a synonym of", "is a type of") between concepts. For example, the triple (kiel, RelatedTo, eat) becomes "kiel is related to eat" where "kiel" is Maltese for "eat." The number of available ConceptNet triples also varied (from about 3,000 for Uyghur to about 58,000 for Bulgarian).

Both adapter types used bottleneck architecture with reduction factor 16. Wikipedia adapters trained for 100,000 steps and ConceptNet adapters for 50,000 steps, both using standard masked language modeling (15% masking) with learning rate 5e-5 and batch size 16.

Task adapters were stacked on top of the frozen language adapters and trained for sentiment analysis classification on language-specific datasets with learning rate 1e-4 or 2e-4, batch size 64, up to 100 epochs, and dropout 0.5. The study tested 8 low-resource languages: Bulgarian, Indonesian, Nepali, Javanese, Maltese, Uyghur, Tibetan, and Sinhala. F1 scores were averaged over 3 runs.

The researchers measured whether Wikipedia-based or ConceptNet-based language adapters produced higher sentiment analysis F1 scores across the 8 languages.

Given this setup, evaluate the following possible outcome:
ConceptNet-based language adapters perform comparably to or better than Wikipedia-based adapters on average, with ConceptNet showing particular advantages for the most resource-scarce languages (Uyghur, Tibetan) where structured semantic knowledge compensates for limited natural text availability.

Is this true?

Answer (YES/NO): NO